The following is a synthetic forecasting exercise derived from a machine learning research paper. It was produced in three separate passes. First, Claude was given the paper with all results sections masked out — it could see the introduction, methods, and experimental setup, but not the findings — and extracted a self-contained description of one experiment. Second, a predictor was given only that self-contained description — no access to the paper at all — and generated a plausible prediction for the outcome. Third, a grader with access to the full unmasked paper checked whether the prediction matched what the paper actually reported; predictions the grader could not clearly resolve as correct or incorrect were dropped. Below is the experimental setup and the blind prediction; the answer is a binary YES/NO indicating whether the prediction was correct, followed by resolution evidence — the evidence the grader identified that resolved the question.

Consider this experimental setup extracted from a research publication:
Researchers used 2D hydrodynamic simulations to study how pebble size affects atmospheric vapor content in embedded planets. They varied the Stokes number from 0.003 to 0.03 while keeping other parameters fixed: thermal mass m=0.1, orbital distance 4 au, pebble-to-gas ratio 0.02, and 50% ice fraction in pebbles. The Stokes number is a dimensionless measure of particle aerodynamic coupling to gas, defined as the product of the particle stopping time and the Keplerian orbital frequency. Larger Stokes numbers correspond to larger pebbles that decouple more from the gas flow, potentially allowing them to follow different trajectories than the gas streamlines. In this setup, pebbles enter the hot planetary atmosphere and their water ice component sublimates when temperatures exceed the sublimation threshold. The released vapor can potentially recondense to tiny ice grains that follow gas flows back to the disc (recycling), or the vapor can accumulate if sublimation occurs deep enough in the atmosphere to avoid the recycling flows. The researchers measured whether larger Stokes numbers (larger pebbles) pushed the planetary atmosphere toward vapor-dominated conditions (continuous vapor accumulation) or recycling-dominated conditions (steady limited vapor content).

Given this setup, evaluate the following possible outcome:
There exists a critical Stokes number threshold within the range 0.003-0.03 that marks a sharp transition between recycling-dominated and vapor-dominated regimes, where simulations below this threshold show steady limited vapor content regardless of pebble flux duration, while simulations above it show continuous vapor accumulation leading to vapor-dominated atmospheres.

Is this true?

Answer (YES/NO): NO